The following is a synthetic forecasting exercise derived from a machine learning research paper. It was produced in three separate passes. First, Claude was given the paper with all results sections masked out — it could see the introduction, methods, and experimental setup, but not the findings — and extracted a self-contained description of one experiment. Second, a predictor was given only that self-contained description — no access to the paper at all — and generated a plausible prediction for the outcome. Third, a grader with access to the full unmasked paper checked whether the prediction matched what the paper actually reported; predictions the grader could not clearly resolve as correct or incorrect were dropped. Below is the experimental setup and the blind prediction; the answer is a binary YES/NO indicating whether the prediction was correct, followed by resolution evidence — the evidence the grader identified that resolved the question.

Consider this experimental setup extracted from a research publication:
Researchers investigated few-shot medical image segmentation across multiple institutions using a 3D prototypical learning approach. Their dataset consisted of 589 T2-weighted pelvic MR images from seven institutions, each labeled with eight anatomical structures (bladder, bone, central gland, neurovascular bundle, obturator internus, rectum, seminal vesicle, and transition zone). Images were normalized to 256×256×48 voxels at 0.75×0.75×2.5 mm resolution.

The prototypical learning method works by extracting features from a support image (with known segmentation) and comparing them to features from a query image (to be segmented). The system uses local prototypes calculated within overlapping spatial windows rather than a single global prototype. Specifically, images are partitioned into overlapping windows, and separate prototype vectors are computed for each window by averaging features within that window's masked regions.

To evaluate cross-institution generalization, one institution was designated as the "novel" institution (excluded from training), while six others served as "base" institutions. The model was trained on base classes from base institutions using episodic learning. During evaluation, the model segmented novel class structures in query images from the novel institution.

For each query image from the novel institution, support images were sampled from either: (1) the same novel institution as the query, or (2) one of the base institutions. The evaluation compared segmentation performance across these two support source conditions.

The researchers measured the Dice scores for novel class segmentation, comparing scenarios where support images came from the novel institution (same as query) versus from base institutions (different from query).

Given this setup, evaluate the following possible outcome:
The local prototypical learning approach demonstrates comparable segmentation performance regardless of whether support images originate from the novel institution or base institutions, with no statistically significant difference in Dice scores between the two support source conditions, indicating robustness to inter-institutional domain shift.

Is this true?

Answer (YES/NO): NO